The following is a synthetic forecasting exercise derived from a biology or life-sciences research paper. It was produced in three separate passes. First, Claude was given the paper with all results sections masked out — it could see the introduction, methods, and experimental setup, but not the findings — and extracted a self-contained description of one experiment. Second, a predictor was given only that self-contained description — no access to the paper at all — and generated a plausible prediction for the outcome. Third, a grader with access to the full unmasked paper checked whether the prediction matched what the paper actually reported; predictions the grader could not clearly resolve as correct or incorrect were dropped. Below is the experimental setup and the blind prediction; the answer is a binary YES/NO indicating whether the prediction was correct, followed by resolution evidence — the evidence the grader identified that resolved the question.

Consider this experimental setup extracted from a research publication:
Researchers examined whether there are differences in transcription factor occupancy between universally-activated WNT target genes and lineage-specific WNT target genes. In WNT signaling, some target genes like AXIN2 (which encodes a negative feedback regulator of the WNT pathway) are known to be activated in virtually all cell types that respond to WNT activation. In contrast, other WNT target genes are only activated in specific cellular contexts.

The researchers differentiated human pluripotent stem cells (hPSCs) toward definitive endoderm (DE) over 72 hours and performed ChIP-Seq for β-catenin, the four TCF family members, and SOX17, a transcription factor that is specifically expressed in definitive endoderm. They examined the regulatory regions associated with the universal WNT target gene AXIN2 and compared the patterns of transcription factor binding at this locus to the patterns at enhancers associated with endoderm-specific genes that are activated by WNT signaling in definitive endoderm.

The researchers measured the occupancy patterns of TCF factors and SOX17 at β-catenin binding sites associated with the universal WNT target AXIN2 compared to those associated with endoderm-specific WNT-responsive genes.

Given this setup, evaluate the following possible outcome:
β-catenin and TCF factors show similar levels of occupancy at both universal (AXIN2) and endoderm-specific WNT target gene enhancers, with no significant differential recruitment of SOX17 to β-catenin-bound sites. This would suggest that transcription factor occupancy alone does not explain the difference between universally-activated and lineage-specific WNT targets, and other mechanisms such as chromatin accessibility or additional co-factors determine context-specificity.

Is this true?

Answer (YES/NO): NO